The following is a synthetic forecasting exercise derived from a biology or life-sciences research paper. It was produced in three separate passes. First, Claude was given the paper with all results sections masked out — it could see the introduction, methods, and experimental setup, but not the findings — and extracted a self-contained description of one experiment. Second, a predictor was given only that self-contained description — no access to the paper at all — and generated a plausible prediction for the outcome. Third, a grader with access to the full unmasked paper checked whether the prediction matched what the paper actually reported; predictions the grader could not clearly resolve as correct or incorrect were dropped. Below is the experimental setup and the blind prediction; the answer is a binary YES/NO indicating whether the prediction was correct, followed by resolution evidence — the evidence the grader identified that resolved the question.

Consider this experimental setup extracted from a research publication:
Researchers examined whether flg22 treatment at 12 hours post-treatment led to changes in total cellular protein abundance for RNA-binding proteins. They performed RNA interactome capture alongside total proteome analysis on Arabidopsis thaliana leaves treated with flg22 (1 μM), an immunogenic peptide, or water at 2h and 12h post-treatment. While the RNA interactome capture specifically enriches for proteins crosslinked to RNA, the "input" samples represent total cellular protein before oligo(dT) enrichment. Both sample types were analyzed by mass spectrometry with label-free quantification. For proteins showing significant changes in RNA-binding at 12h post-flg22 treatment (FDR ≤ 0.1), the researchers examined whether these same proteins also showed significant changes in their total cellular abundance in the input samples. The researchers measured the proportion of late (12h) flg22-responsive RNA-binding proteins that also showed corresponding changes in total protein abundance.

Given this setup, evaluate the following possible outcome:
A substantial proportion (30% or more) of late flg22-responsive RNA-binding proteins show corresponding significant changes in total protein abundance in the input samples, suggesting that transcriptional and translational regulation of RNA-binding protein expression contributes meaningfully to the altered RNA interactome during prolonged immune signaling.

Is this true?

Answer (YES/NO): NO